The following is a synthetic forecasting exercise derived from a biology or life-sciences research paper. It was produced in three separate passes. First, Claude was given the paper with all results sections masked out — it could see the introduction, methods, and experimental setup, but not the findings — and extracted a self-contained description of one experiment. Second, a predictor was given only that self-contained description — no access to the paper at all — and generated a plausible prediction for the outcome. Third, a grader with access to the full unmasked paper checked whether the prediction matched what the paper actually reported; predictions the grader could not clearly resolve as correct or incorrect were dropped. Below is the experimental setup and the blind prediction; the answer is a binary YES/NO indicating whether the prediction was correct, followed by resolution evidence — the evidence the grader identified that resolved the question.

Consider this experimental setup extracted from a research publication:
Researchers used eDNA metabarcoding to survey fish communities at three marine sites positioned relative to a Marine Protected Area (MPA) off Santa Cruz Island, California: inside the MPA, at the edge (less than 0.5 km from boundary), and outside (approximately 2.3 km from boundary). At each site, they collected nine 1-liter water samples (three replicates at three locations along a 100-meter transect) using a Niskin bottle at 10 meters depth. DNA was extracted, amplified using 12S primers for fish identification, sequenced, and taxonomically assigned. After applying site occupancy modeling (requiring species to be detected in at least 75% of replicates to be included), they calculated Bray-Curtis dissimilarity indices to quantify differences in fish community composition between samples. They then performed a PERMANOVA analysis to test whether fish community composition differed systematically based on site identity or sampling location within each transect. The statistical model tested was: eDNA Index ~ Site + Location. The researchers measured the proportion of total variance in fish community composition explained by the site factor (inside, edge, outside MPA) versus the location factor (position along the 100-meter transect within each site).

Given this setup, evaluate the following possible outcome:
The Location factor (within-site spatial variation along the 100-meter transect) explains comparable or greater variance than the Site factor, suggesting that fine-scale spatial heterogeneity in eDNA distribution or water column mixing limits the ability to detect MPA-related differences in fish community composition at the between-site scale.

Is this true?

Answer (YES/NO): NO